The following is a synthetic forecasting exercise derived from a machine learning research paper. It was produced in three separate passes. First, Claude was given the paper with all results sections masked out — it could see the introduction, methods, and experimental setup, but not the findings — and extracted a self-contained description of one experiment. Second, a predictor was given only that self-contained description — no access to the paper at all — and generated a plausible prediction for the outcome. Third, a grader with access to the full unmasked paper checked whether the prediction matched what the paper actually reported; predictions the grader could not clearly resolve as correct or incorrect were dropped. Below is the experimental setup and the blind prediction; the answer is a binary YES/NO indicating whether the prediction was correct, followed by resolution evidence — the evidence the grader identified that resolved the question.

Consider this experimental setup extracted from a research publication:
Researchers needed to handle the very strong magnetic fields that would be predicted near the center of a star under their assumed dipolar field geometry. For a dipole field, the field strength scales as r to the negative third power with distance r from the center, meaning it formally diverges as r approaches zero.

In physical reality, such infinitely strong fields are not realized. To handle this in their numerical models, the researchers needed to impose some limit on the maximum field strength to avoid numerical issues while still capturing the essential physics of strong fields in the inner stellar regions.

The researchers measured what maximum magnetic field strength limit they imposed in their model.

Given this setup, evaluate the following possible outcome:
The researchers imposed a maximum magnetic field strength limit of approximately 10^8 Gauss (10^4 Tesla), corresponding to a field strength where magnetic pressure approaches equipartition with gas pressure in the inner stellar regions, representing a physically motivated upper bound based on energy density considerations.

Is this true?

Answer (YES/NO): NO